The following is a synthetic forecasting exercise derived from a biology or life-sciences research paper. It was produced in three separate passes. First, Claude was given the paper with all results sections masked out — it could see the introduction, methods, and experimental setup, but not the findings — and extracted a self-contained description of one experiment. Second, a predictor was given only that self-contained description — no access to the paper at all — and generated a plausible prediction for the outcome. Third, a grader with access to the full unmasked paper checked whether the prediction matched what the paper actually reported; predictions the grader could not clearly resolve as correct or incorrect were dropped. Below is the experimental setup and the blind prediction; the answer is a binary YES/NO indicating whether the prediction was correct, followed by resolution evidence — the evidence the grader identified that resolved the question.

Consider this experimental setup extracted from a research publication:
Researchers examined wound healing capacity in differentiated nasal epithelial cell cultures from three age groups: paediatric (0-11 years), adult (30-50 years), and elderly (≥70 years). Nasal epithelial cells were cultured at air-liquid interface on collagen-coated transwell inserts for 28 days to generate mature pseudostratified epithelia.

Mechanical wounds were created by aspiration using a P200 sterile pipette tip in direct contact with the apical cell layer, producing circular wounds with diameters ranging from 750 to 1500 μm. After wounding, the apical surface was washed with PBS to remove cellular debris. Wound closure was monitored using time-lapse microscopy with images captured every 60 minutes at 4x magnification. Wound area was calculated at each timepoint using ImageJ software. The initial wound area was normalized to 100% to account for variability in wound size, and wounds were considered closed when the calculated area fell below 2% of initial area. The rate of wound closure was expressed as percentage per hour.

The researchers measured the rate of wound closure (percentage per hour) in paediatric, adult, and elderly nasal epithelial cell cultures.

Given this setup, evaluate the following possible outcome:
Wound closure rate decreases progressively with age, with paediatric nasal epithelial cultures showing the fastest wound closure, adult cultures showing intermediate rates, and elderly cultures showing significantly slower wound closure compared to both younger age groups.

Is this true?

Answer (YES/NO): NO